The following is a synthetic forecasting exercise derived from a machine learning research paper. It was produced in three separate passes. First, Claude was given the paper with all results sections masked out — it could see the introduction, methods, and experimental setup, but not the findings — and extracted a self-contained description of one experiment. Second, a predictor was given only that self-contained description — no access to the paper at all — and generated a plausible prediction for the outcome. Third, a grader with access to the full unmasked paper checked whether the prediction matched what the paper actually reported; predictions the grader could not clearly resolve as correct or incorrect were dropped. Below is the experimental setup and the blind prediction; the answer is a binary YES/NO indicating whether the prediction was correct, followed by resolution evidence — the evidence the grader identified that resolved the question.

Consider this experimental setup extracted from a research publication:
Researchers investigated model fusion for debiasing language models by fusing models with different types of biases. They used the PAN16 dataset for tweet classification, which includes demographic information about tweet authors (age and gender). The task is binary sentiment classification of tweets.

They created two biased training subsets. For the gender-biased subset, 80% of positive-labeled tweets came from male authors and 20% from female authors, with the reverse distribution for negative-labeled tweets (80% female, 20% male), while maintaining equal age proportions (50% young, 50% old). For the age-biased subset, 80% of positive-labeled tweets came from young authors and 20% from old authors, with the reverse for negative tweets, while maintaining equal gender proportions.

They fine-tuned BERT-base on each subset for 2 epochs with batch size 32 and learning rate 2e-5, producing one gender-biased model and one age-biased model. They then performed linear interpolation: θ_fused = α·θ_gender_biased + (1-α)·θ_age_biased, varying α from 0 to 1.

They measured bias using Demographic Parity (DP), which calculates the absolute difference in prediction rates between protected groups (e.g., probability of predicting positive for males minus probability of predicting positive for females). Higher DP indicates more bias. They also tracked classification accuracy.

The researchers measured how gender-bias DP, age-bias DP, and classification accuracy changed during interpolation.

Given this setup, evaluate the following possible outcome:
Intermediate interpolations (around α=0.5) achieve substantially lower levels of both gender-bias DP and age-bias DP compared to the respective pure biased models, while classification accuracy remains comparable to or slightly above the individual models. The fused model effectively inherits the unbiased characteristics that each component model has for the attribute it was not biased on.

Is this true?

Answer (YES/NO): YES